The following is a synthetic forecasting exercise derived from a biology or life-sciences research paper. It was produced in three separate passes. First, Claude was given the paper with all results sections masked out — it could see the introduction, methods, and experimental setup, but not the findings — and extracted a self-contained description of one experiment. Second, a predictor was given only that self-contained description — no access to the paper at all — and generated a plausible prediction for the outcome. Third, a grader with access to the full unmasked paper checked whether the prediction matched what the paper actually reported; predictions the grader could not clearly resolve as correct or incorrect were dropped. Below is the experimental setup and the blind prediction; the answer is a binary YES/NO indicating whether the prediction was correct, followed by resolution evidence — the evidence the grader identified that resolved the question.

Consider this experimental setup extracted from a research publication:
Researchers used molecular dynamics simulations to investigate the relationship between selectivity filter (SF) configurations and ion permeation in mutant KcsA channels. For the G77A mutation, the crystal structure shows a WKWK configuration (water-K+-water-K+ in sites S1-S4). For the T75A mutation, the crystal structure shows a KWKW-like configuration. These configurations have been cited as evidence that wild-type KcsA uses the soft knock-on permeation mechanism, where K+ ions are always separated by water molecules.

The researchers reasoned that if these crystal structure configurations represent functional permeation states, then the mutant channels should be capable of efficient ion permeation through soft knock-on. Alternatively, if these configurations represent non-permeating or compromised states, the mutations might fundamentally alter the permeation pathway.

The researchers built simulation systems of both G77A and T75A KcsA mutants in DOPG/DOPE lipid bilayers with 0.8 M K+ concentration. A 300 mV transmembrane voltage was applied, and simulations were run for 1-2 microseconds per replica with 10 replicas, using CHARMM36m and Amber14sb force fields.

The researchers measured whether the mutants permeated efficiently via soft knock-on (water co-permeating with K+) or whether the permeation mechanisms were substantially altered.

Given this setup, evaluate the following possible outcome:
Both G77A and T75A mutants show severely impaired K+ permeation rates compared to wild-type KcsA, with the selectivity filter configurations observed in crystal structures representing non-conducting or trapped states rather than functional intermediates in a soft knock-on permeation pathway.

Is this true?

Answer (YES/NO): YES